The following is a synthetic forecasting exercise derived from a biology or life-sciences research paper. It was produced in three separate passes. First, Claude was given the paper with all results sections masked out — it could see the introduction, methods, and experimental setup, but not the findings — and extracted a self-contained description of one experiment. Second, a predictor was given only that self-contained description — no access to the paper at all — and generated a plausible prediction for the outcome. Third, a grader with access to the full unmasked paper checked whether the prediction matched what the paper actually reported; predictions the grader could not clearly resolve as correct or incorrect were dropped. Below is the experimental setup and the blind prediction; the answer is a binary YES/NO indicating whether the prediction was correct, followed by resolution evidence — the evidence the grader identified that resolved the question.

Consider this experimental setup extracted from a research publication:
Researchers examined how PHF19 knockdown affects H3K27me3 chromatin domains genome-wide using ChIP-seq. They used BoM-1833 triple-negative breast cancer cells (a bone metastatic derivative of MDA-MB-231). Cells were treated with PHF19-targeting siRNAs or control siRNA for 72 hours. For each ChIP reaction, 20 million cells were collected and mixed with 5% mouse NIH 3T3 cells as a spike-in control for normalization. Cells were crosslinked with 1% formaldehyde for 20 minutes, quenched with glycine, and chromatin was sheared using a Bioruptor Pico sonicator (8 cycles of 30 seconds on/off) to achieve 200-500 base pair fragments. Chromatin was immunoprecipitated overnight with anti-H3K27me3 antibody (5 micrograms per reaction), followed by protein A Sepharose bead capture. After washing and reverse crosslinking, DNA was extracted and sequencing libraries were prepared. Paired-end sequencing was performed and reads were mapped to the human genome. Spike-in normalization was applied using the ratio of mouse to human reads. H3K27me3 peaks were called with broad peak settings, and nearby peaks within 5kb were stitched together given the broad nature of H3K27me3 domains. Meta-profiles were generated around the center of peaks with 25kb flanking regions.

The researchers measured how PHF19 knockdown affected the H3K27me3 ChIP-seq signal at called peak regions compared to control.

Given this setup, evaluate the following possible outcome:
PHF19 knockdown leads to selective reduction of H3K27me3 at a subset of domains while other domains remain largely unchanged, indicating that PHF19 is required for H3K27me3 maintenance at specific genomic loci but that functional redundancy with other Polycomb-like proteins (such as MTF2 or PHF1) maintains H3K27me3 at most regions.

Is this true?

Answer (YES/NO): NO